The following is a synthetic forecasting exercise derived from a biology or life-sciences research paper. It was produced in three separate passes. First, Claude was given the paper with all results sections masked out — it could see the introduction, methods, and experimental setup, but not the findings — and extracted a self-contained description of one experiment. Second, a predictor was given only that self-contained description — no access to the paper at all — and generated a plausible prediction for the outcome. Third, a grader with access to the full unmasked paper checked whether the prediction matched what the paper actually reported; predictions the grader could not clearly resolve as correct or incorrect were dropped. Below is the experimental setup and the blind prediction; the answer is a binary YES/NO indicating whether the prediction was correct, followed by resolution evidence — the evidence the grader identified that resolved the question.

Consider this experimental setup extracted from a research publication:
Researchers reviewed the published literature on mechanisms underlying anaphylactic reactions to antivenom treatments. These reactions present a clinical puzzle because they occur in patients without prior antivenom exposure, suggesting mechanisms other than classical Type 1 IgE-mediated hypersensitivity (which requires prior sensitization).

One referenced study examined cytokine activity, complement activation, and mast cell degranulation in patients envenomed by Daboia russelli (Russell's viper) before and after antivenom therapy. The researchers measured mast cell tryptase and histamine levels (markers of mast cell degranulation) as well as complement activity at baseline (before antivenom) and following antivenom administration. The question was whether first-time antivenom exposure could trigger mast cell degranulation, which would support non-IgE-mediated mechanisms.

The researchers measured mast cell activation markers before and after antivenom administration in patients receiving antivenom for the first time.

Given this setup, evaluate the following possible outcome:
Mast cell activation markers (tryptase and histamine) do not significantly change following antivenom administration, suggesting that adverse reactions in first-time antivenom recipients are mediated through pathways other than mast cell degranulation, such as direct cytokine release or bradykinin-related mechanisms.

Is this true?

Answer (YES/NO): NO